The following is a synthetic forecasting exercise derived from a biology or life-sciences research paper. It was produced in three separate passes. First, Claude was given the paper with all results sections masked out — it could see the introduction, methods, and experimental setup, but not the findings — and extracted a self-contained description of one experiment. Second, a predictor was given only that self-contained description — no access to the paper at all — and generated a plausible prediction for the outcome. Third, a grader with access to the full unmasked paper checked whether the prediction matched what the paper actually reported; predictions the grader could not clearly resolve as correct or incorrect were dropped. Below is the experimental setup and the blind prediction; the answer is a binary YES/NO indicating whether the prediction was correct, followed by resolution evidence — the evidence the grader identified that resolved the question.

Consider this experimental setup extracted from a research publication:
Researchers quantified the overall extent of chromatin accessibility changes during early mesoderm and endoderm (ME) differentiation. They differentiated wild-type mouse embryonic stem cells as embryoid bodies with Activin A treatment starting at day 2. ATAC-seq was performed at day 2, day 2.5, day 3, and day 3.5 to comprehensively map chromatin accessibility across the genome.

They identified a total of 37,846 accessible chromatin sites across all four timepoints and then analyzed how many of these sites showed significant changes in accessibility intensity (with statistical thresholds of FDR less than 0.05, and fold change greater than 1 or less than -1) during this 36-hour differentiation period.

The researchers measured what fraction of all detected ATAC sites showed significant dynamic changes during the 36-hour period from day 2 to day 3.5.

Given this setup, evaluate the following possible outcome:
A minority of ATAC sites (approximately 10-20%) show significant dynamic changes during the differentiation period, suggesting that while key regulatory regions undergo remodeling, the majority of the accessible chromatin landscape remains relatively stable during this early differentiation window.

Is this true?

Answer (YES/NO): NO